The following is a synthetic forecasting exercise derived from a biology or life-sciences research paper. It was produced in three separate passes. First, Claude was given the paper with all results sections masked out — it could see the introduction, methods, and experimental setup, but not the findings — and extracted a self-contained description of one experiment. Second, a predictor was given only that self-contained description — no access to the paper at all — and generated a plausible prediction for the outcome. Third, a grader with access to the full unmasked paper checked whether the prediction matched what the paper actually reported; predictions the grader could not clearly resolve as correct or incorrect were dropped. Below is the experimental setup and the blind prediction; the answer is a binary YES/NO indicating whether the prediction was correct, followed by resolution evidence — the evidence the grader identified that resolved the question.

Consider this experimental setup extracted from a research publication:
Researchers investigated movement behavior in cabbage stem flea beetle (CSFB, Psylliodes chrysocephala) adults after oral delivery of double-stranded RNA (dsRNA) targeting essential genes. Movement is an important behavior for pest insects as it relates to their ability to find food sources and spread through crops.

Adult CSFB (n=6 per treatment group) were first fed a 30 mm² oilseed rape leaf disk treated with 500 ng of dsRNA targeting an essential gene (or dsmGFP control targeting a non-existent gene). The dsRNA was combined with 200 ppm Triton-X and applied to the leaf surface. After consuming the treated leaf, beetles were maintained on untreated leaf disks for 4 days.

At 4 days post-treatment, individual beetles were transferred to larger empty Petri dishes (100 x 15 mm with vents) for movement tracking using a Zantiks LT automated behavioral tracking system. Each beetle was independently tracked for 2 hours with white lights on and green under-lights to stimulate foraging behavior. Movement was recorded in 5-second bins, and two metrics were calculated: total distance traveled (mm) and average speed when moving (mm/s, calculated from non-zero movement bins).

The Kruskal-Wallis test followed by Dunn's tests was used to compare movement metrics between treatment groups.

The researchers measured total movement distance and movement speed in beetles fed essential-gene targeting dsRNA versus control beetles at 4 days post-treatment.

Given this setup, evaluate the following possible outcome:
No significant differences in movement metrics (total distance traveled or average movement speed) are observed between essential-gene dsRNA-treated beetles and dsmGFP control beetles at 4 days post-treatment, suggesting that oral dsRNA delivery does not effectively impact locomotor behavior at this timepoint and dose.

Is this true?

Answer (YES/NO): NO